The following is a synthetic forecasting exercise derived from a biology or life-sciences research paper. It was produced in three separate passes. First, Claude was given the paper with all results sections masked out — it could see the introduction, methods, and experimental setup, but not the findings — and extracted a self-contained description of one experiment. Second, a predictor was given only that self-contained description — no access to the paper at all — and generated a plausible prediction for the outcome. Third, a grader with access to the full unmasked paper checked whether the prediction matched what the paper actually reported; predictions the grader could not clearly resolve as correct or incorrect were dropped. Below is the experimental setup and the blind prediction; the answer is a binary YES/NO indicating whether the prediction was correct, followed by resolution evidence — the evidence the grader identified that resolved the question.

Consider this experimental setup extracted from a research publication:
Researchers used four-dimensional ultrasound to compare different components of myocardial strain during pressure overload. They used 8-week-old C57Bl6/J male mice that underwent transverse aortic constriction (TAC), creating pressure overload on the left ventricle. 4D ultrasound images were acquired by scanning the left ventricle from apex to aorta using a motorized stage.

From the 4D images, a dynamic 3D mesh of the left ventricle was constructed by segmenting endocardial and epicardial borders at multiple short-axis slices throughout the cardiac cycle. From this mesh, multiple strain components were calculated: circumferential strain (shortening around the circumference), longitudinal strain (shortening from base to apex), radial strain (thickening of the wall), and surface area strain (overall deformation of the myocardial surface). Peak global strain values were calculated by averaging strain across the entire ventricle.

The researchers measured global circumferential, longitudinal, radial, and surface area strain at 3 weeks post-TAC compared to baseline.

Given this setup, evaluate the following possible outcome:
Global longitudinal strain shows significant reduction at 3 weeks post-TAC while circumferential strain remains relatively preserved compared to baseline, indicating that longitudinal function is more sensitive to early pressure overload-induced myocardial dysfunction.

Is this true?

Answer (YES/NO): NO